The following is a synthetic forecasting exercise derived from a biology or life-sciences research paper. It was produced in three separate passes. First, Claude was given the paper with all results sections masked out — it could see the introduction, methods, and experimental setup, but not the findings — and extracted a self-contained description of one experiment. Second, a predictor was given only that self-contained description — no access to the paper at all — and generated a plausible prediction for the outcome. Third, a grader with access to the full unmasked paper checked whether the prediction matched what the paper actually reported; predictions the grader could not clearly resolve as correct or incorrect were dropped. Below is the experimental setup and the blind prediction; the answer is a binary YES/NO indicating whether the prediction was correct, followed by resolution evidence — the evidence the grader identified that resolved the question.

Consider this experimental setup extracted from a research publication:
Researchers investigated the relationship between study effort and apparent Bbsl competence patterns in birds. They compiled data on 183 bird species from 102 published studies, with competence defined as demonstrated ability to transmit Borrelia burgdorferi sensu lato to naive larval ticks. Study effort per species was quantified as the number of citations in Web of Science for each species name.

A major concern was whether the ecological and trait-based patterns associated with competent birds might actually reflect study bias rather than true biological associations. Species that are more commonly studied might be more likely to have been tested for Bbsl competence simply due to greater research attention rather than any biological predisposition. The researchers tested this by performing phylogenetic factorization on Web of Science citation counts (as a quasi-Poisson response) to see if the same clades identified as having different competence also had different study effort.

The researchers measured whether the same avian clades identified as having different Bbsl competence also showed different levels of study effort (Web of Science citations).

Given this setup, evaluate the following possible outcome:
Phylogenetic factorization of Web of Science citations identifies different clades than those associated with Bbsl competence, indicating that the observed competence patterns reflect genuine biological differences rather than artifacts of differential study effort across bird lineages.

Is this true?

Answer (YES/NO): YES